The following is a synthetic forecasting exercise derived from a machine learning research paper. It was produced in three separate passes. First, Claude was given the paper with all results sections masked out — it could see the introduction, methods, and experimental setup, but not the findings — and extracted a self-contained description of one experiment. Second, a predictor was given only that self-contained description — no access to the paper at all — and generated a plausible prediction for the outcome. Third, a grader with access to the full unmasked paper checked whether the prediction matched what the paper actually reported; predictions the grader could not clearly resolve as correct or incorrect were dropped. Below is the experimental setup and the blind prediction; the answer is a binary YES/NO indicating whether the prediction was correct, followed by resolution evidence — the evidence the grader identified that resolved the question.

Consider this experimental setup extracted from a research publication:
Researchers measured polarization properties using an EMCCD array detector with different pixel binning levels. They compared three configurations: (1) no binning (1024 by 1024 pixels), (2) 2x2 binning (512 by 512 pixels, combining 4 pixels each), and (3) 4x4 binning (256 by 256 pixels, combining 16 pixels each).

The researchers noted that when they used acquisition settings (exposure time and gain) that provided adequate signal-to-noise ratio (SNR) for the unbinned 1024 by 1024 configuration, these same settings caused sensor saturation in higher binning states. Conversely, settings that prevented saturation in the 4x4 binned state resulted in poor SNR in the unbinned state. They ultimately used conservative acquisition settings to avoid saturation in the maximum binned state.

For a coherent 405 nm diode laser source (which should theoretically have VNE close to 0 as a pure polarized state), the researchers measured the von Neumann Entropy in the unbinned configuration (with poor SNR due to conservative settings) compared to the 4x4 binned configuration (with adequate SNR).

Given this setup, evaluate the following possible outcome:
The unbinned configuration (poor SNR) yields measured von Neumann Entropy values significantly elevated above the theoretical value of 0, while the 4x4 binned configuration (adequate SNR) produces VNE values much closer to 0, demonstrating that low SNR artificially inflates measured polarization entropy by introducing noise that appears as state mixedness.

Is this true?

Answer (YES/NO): YES